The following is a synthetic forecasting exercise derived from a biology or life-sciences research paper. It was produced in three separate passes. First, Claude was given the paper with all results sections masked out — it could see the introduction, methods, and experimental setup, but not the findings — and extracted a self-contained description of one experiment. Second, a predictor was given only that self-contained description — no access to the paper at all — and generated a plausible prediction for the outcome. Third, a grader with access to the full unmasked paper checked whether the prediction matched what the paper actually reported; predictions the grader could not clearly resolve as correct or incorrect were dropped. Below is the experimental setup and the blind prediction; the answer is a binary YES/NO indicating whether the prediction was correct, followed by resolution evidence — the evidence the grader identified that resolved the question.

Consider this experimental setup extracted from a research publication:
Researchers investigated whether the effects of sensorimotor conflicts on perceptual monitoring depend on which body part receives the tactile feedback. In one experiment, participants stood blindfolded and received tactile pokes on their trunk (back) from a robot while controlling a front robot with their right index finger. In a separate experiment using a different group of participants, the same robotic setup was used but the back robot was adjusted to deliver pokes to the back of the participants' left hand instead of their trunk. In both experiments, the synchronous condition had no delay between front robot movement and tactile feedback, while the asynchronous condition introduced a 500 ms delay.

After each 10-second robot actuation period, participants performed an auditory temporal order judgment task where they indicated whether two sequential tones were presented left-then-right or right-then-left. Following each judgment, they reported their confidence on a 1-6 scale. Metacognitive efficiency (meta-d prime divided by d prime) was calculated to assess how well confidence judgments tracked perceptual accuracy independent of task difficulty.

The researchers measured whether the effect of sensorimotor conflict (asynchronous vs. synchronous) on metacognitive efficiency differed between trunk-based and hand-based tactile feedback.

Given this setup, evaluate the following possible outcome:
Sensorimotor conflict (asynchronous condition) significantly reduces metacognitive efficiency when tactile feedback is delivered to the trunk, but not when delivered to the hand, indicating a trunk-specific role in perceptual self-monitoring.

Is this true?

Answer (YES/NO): YES